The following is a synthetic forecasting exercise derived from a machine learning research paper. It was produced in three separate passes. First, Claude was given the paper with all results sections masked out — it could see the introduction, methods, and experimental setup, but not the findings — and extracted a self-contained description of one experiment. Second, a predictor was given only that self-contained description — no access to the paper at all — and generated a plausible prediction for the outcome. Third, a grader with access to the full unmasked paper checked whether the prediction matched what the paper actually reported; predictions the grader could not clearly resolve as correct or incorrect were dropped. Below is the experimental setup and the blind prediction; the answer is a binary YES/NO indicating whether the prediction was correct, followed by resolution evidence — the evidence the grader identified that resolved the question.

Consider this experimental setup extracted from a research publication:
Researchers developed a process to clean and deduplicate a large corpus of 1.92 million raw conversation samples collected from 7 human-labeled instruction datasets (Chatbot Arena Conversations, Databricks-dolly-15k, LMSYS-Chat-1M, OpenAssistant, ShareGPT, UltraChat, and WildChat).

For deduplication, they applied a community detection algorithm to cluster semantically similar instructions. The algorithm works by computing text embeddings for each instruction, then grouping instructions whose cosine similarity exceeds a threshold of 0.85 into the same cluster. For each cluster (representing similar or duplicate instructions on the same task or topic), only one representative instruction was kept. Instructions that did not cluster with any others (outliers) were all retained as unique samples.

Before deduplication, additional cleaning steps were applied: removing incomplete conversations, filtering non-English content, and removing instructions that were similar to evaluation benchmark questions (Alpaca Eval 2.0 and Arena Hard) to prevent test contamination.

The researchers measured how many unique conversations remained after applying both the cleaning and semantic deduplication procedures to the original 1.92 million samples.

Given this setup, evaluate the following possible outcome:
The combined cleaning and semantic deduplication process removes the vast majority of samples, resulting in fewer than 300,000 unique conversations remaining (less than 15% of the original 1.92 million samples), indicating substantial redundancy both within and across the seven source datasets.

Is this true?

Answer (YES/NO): NO